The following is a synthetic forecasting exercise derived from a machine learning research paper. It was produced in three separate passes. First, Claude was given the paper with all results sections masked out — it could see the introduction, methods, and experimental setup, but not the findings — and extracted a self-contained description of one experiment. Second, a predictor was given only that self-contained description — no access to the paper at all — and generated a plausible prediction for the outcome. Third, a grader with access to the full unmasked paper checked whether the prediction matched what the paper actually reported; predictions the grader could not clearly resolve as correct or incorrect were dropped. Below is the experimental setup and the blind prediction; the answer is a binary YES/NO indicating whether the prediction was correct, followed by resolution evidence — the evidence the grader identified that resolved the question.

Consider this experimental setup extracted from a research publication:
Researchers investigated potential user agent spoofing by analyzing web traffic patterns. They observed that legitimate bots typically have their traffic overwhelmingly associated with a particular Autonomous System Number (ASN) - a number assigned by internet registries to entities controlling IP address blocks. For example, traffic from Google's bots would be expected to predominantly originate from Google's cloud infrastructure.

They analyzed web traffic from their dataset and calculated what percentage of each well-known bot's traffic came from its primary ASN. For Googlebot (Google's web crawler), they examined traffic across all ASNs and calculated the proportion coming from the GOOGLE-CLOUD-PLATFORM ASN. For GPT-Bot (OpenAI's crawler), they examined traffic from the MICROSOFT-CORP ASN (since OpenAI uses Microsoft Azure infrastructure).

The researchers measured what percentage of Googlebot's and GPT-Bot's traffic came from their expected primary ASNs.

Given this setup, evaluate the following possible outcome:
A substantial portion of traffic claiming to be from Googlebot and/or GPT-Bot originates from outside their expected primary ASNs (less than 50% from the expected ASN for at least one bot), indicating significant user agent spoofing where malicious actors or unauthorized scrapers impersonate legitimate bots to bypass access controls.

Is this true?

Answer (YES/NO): NO